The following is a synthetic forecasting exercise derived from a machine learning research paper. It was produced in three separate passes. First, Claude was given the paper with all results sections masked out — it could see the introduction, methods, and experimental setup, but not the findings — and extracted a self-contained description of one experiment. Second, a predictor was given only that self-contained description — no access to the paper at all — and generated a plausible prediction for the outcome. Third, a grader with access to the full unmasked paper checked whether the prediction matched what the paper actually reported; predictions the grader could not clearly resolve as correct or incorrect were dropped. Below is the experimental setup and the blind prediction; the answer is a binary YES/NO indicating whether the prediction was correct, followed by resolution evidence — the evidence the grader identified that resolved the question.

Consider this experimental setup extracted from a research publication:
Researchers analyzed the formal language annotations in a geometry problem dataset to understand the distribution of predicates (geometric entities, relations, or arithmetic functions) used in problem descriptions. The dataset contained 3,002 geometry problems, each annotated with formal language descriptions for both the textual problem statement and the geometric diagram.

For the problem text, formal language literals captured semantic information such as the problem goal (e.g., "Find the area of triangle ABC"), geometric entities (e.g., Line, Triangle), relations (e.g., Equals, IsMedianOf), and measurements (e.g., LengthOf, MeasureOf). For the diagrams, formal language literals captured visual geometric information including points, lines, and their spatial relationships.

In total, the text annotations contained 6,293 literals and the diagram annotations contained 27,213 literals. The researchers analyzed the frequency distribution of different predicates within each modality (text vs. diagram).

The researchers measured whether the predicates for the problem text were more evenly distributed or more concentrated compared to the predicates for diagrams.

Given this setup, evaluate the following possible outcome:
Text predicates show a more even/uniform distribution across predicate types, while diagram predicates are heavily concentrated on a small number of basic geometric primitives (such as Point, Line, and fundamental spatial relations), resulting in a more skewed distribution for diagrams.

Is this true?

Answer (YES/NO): YES